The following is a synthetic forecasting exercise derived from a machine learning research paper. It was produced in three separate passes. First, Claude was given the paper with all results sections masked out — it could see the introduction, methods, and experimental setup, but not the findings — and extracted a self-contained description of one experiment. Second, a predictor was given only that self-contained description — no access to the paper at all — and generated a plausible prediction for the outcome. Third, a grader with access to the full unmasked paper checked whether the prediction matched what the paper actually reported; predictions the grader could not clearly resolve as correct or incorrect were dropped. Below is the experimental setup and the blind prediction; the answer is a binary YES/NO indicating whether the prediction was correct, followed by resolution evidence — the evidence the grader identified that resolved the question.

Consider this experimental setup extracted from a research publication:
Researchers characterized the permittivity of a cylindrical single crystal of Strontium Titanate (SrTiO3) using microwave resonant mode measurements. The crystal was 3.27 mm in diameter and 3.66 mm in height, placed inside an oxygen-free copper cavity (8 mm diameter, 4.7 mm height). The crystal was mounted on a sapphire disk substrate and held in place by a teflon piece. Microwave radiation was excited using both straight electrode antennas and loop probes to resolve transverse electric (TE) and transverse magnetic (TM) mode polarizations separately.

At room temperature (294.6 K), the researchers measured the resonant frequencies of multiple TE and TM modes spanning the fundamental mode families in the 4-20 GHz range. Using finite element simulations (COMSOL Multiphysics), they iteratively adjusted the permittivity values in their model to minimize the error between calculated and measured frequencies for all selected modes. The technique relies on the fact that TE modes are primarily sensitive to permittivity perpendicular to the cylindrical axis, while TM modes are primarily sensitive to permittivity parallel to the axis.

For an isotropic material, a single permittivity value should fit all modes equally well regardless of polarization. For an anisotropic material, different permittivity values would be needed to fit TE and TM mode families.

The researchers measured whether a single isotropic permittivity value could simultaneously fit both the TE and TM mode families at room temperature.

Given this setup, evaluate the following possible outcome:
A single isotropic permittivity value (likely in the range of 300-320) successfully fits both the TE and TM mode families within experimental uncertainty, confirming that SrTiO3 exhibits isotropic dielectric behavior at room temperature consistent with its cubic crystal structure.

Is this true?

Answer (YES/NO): YES